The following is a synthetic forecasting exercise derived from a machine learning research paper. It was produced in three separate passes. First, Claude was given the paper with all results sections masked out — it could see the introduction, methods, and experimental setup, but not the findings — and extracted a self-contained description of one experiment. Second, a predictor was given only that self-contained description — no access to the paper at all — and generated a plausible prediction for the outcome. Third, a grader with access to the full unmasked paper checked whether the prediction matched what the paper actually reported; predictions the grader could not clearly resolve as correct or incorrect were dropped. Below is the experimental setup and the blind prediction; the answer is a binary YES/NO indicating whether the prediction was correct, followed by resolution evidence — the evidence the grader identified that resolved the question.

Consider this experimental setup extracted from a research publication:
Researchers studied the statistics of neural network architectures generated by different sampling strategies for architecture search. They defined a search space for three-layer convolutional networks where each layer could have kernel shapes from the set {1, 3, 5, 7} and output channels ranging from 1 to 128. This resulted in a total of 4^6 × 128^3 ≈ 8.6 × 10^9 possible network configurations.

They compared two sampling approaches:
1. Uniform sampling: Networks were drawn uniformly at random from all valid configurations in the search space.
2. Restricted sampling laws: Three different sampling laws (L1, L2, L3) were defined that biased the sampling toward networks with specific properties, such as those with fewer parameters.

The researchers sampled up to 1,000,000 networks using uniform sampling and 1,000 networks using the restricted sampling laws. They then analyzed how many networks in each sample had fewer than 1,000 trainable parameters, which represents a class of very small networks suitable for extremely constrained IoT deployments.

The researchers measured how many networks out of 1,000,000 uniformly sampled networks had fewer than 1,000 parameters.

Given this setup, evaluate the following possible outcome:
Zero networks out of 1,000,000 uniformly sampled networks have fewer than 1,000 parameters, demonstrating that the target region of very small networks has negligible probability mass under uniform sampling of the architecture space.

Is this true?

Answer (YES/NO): NO